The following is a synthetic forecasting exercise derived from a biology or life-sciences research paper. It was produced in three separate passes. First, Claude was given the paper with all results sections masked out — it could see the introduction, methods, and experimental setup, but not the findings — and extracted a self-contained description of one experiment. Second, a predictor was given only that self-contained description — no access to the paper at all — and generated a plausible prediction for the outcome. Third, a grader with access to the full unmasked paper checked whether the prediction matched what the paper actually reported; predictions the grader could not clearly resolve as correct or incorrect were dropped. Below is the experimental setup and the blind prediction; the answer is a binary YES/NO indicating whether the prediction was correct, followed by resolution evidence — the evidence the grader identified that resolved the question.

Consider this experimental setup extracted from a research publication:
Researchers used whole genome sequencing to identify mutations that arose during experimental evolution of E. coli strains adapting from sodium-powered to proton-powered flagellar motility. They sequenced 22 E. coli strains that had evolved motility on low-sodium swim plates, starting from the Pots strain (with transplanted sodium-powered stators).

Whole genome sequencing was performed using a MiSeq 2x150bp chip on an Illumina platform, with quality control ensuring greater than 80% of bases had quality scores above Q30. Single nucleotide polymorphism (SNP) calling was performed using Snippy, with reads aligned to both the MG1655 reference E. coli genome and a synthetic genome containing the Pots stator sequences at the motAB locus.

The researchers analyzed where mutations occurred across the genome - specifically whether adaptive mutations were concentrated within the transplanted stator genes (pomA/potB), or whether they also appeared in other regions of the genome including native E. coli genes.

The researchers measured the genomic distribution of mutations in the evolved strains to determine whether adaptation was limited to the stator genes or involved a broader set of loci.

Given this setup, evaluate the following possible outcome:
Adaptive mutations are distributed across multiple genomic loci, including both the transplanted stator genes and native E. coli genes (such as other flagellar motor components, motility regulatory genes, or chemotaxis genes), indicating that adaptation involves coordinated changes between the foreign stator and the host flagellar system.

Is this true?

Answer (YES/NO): YES